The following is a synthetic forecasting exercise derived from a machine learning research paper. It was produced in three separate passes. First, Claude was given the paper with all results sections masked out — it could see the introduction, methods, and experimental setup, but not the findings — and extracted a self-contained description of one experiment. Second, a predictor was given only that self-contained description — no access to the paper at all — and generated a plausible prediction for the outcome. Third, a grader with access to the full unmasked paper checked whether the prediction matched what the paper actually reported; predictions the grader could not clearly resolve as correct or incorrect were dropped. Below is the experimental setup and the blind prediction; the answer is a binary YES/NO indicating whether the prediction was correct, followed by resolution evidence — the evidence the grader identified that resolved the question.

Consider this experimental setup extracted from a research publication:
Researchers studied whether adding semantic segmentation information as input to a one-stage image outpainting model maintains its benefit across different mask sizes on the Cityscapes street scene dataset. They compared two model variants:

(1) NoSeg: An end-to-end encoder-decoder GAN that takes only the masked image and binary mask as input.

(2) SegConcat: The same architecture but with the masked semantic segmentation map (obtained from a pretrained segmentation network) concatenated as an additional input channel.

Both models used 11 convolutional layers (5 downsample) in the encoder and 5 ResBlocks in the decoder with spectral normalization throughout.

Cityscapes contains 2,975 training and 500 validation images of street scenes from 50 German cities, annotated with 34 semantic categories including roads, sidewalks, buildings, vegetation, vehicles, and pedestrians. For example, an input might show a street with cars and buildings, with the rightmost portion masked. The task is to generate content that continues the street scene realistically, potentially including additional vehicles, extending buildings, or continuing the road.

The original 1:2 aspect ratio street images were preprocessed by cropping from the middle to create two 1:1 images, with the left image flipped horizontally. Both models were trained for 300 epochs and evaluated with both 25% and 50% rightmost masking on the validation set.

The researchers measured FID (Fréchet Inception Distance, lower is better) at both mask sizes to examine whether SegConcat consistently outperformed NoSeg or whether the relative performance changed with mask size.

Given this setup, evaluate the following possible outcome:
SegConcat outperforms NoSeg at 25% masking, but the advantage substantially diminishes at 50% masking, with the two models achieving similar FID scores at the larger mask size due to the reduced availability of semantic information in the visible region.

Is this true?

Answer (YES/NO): NO